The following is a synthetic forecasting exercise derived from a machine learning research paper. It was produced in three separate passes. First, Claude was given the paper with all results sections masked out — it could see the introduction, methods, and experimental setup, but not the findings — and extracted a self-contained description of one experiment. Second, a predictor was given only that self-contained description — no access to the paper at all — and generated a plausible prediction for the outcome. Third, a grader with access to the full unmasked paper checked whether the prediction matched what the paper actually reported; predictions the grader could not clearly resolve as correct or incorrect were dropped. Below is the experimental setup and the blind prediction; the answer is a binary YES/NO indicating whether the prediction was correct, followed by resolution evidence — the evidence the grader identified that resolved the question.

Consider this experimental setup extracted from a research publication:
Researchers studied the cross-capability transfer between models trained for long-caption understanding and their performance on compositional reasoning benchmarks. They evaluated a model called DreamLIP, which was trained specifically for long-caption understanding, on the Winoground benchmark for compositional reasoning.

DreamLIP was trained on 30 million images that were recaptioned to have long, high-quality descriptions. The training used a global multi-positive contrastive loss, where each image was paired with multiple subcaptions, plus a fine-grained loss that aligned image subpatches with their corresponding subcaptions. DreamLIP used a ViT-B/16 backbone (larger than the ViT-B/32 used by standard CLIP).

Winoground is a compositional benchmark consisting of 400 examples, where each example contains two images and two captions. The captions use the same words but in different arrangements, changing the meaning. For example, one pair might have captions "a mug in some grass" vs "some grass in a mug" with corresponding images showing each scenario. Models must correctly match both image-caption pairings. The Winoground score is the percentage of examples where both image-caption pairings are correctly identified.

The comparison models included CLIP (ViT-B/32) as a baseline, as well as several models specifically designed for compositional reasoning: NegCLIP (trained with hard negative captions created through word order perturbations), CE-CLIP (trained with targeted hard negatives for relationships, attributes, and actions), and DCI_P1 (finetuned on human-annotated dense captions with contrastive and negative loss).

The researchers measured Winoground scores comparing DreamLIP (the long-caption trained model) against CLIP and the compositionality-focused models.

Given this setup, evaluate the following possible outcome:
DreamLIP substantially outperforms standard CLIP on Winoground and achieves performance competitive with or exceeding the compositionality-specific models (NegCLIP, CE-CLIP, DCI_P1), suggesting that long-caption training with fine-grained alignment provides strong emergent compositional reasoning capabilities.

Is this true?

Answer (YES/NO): NO